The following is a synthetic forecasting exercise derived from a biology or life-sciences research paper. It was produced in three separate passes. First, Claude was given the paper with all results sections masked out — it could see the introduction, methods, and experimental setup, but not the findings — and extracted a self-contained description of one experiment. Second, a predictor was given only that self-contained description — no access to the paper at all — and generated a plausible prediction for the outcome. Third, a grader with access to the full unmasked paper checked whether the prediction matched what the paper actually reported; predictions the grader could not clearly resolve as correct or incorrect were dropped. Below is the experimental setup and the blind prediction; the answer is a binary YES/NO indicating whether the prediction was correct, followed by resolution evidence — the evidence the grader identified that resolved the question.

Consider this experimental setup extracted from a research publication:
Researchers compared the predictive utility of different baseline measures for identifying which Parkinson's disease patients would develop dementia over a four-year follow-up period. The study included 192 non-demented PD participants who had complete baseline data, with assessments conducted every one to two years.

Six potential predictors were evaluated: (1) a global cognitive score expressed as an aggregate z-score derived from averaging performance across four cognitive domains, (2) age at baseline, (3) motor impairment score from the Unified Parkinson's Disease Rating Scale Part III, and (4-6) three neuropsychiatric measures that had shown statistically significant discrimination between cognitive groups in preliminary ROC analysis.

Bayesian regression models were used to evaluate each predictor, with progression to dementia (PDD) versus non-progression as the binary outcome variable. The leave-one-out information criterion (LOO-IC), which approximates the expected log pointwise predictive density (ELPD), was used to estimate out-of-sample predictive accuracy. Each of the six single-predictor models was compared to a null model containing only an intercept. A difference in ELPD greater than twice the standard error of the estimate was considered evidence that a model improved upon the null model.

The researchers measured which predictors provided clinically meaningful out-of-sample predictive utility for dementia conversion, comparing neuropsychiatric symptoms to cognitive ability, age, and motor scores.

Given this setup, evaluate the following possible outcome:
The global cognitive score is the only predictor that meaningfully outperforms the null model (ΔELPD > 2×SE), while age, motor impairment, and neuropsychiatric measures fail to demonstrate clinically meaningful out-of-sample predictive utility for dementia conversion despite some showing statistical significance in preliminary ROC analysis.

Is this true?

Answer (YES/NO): NO